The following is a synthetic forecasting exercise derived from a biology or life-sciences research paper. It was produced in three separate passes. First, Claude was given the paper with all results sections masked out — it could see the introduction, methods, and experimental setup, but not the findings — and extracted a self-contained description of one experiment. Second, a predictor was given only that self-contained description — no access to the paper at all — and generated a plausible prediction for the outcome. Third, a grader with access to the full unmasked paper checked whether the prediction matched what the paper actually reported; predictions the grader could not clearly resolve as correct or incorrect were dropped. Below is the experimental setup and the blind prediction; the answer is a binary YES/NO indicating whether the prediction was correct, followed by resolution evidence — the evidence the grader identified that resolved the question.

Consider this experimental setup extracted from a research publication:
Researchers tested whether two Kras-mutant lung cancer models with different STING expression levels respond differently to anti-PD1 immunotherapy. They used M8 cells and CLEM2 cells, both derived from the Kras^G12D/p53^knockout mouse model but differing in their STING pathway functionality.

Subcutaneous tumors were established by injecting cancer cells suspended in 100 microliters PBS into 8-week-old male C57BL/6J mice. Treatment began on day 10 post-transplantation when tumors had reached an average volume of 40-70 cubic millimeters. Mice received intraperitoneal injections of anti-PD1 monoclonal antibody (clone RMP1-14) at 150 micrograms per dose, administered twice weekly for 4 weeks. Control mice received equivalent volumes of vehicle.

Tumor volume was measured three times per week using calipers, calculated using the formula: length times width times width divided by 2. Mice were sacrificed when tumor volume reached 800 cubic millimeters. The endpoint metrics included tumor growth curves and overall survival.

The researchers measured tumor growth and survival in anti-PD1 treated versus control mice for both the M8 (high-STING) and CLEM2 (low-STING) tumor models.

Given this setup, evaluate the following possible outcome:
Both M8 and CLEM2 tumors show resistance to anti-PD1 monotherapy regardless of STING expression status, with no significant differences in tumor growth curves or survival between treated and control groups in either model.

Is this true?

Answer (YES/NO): NO